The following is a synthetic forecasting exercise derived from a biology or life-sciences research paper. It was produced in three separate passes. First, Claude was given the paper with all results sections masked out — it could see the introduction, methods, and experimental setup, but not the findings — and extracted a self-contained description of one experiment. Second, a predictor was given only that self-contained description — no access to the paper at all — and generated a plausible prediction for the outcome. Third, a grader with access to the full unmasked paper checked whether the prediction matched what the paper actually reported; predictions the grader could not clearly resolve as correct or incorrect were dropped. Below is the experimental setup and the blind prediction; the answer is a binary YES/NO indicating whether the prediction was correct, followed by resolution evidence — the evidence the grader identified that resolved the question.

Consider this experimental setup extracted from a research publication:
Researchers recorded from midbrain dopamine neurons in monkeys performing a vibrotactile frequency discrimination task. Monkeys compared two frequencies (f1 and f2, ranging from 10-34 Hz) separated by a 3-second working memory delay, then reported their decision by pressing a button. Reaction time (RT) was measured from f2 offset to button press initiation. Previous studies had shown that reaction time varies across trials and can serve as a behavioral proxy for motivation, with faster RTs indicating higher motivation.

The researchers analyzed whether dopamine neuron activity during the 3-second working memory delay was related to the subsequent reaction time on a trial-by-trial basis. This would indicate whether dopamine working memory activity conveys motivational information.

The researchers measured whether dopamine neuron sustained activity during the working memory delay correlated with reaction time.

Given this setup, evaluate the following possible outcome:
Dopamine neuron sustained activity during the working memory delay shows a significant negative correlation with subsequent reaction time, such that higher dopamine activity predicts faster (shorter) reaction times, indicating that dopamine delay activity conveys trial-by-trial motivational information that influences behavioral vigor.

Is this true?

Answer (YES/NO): YES